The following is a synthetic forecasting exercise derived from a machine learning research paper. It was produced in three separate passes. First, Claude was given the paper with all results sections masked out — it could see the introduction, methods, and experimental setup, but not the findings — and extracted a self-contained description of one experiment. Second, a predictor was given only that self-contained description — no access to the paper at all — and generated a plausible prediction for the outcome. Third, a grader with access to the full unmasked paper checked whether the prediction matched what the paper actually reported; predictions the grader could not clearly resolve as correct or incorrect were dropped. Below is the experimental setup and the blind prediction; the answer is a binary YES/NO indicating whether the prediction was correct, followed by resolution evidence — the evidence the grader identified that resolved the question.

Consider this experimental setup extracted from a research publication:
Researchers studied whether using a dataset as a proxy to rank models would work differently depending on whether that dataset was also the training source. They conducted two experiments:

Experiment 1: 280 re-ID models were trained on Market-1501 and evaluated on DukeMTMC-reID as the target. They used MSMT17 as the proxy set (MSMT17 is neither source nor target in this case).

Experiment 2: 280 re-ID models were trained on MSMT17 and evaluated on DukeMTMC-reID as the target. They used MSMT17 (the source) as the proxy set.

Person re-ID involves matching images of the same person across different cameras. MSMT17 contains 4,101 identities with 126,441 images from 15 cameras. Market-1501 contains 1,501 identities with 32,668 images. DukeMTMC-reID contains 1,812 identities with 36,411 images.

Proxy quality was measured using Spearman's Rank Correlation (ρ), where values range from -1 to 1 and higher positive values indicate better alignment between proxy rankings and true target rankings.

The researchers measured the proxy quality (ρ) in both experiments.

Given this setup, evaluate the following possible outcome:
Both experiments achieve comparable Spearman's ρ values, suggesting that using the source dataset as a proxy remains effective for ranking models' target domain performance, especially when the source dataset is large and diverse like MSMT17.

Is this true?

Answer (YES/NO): NO